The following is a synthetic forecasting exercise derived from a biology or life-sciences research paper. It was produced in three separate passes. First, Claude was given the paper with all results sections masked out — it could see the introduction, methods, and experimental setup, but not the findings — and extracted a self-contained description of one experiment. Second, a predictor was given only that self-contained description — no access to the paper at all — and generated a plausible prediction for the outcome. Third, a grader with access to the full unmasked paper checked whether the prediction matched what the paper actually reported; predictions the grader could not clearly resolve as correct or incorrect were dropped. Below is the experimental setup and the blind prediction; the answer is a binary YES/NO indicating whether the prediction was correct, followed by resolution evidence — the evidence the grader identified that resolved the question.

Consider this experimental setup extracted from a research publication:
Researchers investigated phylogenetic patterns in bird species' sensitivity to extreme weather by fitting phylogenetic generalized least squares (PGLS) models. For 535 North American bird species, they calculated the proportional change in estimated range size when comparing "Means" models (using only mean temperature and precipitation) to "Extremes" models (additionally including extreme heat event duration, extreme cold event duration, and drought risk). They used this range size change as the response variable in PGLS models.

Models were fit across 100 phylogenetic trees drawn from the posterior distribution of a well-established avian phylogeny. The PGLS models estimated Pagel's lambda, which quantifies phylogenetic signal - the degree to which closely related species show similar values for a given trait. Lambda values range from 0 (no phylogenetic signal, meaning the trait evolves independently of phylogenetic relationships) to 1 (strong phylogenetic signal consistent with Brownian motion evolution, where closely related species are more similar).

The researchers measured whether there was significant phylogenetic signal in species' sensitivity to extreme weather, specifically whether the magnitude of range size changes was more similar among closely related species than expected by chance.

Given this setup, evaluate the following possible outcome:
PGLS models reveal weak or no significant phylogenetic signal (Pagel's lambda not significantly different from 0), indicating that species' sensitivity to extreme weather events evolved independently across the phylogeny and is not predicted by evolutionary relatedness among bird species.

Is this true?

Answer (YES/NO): NO